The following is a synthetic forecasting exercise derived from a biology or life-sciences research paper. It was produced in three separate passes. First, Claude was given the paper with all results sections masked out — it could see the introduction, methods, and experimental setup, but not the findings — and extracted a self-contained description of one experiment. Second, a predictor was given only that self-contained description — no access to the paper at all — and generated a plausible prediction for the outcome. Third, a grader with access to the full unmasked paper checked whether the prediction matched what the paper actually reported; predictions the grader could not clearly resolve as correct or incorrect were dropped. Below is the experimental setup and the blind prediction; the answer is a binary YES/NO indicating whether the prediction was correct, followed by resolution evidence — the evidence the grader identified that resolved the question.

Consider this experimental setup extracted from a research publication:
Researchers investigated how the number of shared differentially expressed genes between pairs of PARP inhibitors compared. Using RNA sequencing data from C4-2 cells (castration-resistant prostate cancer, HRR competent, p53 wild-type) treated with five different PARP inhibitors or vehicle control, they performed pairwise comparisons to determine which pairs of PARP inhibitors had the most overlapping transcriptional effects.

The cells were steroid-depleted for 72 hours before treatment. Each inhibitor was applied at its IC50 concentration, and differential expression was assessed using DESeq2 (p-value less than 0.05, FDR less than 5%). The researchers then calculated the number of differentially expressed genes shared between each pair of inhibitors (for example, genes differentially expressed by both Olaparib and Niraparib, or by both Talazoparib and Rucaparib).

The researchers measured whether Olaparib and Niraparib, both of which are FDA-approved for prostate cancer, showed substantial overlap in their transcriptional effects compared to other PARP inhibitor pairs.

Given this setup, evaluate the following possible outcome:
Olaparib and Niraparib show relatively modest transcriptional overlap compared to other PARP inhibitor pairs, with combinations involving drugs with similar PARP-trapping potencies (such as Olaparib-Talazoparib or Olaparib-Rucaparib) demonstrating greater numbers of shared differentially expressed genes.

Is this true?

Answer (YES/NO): NO